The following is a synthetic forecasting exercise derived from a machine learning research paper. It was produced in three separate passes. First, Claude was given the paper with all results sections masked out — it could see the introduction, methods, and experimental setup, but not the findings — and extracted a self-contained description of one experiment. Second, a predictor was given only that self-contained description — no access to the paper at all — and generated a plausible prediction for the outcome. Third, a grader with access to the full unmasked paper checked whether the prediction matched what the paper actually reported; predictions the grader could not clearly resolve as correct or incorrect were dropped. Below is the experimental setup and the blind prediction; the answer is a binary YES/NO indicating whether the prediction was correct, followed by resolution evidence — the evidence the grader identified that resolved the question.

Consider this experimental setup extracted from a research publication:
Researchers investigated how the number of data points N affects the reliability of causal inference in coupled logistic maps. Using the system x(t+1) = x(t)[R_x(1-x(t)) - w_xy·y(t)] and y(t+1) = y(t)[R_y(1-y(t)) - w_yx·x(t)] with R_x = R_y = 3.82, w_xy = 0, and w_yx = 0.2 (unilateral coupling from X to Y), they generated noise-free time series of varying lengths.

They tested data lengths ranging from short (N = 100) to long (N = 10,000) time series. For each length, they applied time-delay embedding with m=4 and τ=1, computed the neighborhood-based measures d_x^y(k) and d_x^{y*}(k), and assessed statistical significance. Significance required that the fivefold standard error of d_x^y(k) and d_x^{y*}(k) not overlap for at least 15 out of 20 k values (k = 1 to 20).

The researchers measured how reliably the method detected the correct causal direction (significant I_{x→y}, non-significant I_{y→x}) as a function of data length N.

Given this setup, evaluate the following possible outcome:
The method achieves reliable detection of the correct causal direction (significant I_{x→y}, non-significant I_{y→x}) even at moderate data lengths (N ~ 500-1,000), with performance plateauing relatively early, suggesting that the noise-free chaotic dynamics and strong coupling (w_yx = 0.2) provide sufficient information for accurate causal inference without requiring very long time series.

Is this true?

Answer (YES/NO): NO